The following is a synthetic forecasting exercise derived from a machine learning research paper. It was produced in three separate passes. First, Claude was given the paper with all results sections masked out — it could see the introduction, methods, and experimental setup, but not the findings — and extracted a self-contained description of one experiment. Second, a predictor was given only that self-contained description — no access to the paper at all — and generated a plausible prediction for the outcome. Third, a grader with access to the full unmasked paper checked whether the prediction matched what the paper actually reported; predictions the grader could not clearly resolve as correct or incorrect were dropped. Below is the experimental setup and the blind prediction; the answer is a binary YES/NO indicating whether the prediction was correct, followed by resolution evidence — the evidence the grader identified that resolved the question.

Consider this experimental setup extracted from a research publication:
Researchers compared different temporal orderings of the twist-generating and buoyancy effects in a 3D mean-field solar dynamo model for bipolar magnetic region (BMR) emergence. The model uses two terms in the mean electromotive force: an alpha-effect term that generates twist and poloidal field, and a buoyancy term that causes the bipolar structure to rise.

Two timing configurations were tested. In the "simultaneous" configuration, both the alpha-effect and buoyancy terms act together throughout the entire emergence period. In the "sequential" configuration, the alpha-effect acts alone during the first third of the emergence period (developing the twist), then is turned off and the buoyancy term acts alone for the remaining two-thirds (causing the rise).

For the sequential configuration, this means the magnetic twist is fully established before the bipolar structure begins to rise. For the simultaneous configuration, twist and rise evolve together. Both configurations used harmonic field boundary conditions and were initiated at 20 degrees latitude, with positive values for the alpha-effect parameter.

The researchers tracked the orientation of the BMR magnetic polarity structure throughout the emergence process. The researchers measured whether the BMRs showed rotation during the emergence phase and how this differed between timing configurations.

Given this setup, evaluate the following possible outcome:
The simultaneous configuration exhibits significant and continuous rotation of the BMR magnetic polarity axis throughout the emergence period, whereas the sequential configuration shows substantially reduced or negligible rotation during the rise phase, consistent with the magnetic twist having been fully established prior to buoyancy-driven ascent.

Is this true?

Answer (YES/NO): NO